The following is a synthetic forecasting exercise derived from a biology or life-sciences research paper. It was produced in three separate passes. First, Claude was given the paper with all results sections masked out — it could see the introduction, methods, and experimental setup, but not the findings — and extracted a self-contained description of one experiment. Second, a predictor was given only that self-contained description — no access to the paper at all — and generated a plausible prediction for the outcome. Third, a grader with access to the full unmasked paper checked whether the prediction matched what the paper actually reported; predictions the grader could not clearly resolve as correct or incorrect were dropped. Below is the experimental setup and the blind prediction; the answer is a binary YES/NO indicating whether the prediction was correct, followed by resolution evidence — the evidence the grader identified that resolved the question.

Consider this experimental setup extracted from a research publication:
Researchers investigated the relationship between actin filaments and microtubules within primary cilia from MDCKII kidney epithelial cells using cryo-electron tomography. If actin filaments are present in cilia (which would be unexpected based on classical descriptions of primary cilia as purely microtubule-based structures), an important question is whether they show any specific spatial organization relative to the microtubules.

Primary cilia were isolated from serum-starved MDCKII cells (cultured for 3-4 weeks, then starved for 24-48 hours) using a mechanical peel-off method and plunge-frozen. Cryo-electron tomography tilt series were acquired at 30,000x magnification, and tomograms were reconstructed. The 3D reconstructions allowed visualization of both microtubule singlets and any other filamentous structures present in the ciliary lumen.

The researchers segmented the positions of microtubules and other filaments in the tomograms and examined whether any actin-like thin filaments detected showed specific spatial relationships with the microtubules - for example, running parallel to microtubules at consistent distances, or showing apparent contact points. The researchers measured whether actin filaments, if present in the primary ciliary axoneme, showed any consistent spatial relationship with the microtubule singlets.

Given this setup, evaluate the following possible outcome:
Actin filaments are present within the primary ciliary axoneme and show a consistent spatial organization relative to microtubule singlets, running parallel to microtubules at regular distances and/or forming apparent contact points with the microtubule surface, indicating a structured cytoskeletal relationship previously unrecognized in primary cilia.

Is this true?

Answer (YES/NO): NO